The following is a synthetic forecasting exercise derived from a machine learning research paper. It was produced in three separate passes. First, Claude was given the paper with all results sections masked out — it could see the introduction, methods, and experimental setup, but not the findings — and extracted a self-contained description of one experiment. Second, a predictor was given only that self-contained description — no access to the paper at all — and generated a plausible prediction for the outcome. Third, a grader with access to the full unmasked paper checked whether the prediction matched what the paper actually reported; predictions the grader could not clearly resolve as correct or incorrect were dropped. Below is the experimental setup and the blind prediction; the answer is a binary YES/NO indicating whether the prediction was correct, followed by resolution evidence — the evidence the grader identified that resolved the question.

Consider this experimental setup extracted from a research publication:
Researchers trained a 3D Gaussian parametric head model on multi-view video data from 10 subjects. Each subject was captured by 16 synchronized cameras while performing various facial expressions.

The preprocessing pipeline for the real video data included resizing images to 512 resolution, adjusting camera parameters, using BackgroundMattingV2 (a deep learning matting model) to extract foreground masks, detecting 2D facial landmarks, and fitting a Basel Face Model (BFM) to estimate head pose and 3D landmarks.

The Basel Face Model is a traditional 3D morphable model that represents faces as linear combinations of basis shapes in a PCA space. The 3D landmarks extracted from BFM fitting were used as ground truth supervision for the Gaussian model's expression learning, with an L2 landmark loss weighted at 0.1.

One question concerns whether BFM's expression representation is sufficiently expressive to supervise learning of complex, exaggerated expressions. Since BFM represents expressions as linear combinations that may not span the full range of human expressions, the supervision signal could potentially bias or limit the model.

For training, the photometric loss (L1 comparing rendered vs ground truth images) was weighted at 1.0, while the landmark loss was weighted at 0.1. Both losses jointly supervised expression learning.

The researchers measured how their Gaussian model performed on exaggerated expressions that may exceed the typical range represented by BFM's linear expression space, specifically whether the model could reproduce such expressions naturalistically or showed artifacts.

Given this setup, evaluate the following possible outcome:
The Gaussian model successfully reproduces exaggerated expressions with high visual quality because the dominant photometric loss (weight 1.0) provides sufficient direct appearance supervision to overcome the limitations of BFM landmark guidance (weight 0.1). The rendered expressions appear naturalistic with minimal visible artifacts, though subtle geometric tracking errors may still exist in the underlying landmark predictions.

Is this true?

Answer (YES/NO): YES